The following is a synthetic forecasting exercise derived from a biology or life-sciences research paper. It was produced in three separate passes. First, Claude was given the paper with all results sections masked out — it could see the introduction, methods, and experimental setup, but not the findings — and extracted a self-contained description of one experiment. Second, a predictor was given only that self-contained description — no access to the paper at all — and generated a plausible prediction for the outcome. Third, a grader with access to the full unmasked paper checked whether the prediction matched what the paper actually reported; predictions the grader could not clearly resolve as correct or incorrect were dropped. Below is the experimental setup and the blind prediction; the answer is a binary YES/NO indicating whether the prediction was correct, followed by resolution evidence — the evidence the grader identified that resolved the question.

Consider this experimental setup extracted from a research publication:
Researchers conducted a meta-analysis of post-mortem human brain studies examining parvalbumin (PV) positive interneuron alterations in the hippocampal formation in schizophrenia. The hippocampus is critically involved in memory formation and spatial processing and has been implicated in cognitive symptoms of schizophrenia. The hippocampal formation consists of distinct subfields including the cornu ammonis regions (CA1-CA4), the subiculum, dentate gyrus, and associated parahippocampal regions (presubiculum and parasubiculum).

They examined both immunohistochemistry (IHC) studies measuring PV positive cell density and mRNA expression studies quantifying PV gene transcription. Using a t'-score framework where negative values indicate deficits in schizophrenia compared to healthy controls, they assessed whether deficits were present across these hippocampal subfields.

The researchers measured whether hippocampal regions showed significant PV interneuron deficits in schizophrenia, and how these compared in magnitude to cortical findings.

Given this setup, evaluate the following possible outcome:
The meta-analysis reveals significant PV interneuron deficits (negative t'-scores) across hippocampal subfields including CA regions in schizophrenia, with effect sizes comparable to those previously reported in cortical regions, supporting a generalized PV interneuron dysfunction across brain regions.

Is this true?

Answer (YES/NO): NO